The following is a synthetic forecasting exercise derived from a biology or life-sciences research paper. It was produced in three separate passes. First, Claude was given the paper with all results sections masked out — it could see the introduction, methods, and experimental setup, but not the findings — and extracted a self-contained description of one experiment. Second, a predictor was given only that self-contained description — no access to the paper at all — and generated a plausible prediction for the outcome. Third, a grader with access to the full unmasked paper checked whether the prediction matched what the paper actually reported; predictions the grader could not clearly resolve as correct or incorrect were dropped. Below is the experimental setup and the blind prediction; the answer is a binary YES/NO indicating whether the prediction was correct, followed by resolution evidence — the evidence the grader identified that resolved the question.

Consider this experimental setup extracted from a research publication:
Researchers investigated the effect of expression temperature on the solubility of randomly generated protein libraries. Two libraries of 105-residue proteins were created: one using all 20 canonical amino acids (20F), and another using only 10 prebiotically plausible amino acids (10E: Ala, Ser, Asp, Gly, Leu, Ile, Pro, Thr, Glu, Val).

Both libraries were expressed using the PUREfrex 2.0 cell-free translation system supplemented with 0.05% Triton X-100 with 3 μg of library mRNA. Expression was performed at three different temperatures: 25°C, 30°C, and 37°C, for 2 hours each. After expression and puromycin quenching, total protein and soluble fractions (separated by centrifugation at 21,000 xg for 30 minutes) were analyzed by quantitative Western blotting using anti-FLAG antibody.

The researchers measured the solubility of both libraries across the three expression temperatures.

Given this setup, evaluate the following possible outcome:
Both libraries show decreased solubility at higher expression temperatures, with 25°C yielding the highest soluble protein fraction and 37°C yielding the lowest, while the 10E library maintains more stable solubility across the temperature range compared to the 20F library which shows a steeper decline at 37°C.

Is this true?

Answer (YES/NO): NO